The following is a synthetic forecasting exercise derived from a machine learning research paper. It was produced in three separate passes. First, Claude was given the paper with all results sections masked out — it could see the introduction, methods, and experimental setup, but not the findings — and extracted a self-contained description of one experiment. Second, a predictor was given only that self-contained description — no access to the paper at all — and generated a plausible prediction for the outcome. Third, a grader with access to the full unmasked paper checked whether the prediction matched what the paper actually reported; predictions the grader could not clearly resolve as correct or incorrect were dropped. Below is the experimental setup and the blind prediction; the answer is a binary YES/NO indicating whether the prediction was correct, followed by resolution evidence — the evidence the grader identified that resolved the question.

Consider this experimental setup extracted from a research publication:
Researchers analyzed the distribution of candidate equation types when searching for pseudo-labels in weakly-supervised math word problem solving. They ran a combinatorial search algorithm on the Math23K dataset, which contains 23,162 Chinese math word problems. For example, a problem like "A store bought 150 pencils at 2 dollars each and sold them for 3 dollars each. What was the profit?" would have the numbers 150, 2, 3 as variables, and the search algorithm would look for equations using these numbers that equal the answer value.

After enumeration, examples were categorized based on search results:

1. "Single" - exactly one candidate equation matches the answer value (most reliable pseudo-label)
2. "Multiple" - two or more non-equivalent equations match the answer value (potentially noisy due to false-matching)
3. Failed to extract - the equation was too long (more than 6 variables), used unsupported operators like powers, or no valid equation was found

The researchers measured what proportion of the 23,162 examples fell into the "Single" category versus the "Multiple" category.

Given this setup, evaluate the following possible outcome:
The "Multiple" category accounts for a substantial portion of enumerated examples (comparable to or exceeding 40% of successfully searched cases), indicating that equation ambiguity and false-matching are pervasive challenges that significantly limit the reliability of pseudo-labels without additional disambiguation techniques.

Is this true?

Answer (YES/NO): NO